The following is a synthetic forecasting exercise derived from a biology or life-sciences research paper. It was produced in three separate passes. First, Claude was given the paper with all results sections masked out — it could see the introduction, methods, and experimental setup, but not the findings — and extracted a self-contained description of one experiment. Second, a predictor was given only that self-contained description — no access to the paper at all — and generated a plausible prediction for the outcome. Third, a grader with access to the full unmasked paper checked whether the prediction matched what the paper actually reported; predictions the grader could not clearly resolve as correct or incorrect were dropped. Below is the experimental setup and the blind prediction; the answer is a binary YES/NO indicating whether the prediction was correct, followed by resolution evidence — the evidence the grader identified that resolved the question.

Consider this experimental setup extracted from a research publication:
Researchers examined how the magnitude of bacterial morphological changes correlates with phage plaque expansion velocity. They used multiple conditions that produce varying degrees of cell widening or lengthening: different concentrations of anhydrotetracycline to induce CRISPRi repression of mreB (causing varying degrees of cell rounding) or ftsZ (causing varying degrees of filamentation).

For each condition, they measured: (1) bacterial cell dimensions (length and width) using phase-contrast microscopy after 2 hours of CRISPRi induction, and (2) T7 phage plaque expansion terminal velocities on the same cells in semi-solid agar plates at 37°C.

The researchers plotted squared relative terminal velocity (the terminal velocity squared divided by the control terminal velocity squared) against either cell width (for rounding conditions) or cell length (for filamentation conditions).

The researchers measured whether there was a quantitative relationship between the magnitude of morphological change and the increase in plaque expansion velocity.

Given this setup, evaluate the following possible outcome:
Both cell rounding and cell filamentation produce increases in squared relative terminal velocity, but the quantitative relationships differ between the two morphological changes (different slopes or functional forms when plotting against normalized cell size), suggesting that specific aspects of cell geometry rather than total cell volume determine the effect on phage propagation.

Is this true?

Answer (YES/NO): YES